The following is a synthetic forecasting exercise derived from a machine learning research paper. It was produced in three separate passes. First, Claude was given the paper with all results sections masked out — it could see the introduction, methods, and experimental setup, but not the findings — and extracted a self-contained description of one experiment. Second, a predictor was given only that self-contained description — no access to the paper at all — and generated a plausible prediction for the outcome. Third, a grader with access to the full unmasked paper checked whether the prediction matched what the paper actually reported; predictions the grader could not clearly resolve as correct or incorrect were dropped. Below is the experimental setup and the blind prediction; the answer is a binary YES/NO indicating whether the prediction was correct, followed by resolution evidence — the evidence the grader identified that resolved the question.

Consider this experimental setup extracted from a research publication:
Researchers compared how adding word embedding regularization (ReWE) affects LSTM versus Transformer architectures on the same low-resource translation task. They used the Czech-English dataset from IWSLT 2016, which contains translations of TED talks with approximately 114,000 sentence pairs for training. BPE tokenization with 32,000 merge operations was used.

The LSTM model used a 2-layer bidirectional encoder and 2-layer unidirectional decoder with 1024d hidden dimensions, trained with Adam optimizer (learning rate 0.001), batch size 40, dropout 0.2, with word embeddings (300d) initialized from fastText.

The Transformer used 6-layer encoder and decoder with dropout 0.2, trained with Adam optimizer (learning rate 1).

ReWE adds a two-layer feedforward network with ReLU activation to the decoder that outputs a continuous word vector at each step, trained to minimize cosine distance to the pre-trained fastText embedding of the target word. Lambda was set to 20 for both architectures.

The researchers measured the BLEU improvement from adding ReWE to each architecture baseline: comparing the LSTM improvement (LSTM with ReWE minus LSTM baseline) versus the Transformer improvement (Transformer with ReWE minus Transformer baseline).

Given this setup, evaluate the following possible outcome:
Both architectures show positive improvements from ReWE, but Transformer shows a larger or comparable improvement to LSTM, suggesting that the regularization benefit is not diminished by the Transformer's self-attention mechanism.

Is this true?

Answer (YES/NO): YES